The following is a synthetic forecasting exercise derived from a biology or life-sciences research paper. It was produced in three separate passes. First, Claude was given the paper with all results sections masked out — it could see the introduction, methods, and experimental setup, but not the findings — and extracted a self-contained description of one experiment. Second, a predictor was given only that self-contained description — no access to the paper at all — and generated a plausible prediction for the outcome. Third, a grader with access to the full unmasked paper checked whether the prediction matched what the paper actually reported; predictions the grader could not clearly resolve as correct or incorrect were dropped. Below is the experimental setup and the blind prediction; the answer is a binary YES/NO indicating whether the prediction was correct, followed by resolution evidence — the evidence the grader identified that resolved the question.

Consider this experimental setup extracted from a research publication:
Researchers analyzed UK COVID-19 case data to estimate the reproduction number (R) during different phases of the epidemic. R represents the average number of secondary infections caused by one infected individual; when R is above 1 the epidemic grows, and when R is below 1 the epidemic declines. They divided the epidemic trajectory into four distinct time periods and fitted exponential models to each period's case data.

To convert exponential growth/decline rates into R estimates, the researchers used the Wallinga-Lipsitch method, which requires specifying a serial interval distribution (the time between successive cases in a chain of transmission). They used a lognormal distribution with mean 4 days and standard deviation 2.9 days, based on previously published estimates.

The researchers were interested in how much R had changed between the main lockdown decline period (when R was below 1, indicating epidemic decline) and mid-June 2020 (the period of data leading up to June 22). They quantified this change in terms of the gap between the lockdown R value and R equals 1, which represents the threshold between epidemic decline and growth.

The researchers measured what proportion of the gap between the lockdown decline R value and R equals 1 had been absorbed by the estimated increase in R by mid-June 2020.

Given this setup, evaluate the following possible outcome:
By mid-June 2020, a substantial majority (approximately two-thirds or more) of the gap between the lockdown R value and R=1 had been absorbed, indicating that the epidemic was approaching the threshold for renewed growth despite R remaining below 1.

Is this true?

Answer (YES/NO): YES